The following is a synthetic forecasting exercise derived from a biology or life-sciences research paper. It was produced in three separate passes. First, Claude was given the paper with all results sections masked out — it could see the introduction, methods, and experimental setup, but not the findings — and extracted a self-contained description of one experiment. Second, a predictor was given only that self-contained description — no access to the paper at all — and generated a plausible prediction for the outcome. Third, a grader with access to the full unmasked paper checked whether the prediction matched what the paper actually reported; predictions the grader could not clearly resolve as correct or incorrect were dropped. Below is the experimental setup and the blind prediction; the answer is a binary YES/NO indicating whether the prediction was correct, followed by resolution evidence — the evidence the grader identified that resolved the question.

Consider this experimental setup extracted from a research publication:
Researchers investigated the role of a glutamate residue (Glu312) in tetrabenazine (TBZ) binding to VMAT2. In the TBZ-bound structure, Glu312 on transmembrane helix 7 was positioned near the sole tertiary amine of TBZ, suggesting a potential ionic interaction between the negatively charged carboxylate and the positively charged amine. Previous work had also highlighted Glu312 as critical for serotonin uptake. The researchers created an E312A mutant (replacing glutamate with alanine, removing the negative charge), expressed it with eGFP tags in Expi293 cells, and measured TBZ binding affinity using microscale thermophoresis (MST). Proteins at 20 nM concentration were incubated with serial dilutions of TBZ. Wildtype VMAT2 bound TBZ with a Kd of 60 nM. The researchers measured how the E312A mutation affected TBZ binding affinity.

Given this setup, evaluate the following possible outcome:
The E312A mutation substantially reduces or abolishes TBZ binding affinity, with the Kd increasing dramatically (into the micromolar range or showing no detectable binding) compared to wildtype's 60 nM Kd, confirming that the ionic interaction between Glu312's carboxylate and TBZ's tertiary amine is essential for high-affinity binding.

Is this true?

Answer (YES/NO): NO